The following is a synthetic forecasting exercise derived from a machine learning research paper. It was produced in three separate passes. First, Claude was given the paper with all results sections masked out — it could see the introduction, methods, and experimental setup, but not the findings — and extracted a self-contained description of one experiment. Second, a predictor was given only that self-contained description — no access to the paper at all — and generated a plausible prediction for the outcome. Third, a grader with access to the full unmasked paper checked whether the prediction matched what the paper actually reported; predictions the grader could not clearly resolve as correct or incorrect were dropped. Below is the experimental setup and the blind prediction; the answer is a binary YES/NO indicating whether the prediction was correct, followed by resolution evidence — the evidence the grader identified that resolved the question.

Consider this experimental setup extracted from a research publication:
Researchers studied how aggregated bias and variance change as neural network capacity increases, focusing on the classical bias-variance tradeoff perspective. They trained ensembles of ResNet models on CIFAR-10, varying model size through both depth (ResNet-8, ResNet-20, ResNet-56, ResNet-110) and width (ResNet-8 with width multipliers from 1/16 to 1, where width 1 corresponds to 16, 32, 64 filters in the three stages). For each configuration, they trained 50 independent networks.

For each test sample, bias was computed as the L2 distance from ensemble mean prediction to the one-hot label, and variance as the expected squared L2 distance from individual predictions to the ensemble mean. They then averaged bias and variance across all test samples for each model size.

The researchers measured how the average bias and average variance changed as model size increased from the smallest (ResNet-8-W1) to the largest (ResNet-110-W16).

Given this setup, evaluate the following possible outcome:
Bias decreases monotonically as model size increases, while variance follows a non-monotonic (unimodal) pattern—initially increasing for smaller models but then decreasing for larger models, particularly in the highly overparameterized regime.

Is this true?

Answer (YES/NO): YES